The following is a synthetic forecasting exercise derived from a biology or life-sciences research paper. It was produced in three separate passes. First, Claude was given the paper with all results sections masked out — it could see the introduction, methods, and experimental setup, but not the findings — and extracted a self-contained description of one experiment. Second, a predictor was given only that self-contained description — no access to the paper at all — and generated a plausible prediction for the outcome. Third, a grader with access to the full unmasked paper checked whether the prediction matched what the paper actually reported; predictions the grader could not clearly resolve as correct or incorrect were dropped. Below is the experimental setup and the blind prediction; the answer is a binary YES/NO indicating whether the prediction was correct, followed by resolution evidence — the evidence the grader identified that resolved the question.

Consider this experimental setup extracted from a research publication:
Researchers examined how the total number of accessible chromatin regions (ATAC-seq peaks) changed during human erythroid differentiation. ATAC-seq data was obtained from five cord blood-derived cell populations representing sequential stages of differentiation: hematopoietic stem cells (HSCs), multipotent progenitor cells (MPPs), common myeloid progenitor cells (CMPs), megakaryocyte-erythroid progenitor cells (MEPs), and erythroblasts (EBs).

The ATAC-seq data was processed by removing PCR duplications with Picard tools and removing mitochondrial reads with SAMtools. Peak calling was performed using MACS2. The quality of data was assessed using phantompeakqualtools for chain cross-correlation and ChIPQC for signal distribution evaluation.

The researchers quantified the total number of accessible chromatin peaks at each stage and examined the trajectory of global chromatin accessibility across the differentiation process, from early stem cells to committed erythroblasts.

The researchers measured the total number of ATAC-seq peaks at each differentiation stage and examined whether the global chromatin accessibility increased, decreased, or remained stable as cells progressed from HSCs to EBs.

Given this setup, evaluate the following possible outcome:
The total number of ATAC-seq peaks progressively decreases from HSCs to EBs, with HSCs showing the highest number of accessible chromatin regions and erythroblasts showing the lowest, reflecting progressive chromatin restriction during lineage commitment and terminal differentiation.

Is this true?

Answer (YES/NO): NO